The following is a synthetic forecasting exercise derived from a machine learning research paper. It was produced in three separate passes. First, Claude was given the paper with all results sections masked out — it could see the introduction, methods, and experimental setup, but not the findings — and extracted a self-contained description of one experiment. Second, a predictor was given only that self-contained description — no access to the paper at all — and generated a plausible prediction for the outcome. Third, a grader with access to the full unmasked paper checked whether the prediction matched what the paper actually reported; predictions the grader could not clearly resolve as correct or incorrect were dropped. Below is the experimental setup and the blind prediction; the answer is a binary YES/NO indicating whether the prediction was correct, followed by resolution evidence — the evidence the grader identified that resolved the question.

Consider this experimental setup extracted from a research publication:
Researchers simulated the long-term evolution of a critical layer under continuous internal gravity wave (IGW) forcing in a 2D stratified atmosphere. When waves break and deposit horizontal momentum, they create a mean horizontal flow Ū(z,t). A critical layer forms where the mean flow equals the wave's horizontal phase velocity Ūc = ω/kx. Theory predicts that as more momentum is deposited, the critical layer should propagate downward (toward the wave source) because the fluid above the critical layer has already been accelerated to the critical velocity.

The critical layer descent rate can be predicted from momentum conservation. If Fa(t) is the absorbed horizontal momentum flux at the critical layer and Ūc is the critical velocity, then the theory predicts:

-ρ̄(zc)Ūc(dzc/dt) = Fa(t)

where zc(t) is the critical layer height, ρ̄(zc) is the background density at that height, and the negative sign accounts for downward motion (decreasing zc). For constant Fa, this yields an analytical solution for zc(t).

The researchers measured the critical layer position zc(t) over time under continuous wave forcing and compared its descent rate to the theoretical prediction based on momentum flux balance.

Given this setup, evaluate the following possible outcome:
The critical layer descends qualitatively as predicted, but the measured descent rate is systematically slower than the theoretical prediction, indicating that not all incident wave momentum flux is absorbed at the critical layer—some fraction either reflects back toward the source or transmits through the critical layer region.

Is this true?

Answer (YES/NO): NO